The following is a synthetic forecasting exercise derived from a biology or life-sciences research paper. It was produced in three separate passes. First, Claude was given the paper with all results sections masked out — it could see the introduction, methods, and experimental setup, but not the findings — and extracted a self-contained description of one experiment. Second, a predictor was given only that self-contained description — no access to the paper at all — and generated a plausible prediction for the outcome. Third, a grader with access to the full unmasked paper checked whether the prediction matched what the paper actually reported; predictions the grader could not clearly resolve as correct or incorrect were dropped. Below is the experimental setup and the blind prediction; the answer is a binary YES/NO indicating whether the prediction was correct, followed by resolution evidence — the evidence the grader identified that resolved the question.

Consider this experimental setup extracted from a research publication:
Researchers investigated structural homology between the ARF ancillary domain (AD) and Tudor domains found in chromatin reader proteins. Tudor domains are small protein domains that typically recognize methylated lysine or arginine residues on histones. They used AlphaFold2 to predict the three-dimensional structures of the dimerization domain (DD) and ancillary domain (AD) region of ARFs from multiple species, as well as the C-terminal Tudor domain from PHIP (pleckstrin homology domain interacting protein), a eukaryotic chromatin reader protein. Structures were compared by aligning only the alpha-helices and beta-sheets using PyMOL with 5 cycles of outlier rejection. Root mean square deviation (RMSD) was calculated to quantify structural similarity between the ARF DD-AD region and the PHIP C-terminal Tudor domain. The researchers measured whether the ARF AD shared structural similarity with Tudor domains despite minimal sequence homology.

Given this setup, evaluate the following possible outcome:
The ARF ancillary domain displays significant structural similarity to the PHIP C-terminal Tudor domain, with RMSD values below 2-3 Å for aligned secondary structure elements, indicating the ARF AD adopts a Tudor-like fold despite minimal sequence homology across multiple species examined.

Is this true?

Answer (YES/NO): YES